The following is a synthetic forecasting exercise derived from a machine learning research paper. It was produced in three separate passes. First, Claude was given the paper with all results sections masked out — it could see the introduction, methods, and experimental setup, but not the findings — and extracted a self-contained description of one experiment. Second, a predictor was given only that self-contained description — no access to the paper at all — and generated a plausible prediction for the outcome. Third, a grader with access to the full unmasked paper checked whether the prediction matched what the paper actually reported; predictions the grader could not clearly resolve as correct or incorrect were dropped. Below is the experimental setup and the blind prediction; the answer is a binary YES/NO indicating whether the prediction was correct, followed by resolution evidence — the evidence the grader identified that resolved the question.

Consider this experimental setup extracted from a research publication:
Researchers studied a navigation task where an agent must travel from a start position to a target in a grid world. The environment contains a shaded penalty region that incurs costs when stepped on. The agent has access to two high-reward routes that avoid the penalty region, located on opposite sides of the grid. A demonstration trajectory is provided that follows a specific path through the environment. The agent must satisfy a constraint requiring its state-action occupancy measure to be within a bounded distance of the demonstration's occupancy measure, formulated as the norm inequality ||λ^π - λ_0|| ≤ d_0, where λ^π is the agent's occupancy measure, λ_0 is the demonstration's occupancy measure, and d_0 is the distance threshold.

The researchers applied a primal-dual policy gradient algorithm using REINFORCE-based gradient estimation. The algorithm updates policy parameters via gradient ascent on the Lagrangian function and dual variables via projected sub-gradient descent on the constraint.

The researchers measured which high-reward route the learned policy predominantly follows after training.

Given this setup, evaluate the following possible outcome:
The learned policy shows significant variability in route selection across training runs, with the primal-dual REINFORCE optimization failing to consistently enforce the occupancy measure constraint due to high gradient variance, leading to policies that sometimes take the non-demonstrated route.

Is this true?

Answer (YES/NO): NO